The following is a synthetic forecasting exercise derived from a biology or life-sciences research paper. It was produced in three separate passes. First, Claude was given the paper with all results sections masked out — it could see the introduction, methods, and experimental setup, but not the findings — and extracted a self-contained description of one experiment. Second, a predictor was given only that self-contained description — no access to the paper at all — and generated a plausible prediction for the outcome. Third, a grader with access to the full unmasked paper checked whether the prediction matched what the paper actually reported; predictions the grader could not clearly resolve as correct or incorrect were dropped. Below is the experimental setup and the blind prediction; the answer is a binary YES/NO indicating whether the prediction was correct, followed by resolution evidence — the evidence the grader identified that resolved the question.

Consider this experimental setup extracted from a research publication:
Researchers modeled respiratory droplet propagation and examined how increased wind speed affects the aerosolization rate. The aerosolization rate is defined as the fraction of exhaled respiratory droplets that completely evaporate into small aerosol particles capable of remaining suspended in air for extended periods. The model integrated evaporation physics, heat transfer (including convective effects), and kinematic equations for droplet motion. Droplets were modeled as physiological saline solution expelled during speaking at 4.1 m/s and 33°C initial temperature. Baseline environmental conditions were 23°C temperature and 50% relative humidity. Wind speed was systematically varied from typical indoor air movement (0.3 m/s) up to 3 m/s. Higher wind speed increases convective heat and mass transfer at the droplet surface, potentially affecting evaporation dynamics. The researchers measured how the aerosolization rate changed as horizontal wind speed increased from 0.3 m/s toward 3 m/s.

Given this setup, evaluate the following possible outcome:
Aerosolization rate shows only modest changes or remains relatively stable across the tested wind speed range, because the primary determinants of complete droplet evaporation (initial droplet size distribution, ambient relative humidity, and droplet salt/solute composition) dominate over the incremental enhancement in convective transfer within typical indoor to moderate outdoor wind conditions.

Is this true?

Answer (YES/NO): YES